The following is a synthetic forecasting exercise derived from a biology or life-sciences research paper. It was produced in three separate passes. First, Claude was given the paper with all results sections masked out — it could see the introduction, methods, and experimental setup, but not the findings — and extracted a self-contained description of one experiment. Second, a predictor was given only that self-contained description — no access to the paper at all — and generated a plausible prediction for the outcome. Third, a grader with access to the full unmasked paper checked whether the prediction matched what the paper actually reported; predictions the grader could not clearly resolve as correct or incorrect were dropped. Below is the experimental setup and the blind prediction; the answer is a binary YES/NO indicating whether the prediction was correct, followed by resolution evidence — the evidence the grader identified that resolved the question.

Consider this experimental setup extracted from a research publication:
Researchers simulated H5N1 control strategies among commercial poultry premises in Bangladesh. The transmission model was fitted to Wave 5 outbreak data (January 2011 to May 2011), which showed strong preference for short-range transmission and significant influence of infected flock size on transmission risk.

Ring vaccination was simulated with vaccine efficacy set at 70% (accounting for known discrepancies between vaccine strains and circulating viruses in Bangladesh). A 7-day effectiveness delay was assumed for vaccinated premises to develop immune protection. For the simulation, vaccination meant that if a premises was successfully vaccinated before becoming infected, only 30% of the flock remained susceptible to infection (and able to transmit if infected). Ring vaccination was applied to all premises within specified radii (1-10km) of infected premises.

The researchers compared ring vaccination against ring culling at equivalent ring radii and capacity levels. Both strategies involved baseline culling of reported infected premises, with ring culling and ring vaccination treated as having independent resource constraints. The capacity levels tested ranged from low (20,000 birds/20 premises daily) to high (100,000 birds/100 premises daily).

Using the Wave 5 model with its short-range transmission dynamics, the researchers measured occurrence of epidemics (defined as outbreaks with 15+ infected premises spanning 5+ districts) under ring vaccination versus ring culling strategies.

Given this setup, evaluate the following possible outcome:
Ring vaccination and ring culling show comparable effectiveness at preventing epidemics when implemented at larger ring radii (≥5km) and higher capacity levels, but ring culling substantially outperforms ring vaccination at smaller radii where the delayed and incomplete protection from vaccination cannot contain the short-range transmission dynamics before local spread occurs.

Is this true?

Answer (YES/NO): NO